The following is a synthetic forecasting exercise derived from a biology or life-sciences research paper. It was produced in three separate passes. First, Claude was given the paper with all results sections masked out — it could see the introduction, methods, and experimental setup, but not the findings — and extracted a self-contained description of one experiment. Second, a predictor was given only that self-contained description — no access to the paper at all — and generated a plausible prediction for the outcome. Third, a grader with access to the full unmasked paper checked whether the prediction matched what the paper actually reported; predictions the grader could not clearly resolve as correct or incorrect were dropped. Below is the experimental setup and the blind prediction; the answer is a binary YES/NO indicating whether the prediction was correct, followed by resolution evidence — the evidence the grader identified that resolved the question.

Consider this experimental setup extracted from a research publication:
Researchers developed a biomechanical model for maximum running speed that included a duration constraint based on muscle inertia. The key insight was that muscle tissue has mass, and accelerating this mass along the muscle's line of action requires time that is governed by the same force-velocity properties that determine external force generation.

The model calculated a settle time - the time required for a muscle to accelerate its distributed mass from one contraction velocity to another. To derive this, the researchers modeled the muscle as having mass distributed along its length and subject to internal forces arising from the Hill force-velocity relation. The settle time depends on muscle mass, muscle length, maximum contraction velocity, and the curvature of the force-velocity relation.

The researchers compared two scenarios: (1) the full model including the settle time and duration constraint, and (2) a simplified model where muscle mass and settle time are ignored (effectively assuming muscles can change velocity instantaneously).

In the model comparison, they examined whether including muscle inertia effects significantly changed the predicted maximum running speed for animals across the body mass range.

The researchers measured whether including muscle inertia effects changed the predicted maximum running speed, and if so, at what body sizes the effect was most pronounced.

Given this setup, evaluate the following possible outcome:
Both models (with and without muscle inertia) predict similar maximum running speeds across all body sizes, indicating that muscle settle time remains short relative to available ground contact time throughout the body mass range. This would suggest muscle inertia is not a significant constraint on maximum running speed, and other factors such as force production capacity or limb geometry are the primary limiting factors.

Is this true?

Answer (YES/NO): NO